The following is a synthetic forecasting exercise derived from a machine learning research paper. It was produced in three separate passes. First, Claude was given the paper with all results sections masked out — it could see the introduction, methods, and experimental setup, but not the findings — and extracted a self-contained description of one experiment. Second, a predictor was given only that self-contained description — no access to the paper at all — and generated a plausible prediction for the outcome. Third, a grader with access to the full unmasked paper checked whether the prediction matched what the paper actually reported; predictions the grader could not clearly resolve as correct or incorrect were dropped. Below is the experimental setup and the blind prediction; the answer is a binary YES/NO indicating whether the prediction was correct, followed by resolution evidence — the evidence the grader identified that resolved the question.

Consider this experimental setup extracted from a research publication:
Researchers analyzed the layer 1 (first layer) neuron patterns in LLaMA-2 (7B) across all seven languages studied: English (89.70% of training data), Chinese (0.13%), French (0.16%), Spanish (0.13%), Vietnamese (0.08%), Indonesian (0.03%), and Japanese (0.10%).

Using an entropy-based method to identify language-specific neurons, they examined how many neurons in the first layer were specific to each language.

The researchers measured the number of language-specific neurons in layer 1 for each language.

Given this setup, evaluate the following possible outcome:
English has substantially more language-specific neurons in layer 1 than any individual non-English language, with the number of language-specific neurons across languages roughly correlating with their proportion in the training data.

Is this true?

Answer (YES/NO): NO